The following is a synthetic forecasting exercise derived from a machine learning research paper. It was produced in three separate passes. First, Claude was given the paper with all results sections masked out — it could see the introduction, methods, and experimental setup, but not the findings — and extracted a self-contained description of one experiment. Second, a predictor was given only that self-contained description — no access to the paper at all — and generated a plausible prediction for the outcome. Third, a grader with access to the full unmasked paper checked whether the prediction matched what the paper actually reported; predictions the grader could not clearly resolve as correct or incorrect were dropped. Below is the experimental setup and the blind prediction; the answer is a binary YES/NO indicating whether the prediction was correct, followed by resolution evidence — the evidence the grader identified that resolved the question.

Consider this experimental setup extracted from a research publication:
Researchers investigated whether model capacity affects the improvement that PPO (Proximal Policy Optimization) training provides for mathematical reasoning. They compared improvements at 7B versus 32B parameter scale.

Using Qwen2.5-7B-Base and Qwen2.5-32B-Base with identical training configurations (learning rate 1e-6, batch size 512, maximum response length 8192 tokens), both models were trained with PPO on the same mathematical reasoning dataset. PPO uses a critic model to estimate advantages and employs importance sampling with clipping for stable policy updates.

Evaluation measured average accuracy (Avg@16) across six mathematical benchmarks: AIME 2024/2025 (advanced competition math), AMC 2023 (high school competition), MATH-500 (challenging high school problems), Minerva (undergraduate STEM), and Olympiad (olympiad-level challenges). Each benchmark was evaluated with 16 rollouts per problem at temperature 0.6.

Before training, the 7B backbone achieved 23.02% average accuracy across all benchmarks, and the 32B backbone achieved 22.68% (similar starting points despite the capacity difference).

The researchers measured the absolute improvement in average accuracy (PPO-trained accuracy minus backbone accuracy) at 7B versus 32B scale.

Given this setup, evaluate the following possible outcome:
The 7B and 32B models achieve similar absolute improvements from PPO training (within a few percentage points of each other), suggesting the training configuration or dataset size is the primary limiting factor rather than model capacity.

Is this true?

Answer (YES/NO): NO